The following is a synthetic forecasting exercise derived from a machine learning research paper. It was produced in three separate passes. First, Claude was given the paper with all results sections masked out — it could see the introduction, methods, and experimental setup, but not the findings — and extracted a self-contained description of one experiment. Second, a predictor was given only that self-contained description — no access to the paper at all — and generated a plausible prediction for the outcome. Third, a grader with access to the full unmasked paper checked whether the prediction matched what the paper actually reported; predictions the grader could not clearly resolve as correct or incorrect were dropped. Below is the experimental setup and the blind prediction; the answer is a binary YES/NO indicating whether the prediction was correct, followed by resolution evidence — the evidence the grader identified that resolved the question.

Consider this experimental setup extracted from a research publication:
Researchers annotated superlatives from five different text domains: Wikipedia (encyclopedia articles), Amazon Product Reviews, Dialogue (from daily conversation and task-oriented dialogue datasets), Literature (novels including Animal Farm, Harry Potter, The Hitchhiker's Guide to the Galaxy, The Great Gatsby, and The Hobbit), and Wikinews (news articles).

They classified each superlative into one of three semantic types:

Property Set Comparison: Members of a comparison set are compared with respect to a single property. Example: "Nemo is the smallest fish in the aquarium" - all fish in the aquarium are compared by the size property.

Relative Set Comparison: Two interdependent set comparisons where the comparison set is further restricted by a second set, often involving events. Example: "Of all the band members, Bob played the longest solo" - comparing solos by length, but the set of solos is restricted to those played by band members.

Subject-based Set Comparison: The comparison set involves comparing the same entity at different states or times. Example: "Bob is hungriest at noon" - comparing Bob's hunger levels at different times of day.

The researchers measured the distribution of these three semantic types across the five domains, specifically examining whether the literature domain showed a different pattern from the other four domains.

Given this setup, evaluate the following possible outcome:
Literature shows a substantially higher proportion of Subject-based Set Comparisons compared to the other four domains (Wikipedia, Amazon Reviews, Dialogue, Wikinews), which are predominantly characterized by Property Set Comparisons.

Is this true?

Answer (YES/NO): NO